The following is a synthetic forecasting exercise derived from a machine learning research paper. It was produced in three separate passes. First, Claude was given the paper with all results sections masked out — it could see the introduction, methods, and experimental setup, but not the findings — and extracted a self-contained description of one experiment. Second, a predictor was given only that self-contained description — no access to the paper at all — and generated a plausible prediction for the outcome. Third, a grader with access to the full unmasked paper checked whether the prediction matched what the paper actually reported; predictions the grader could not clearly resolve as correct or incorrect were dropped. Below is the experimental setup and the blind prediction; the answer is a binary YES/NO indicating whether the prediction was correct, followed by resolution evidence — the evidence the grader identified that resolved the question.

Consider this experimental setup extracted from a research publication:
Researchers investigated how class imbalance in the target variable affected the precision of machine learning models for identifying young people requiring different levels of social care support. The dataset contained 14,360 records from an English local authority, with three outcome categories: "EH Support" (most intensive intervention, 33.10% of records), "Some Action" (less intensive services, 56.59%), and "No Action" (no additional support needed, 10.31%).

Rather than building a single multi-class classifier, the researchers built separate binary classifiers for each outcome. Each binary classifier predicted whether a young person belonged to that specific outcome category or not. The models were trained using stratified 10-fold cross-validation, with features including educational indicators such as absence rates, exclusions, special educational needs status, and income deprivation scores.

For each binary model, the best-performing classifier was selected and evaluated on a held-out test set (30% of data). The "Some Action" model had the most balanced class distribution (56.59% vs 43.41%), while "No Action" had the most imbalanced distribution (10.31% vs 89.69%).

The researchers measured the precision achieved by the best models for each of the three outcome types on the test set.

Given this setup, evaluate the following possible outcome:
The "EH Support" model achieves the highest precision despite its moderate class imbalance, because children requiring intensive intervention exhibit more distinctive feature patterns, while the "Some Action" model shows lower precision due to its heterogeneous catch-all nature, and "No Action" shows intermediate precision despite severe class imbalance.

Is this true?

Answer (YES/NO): NO